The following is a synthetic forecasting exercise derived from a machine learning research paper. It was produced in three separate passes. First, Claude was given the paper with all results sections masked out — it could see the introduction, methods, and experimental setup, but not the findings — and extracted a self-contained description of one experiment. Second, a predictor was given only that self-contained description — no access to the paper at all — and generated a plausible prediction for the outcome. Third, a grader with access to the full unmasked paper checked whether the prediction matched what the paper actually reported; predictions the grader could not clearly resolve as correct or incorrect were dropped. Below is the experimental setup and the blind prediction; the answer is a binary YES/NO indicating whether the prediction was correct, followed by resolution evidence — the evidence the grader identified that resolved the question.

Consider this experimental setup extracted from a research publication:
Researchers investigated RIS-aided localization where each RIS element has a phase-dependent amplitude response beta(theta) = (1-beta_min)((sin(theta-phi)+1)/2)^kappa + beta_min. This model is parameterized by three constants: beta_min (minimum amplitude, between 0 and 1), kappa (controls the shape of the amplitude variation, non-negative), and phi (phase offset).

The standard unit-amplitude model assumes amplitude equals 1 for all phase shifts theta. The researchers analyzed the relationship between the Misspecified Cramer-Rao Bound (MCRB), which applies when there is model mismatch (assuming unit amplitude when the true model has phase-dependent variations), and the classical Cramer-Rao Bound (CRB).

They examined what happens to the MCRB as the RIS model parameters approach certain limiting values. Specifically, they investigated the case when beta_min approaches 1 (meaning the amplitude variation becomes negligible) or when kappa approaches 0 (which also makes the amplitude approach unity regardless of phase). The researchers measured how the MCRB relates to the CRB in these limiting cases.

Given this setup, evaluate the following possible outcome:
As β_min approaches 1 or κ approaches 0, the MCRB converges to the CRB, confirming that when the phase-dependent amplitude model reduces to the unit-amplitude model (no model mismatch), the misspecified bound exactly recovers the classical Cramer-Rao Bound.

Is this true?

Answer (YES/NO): YES